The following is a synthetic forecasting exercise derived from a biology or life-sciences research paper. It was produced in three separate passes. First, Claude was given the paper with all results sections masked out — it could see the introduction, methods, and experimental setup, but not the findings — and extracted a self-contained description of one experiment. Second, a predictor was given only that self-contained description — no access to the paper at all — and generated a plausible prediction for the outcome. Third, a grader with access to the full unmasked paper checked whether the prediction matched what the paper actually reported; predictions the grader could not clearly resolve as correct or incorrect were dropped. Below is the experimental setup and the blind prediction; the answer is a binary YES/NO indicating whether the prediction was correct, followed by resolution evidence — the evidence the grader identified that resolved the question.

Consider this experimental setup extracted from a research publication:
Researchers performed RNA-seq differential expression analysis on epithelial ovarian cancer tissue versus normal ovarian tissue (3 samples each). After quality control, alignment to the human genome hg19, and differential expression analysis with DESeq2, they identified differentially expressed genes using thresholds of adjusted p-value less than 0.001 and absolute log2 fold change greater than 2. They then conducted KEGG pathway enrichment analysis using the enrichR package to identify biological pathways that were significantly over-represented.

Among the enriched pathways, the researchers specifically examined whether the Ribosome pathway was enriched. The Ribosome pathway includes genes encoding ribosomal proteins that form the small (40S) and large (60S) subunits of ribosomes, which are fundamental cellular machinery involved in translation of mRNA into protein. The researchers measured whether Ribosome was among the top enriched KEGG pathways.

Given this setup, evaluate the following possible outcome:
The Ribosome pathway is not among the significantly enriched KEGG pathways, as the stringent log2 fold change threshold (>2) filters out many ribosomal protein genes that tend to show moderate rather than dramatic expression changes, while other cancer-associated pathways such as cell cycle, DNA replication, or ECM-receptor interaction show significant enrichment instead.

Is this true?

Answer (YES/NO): NO